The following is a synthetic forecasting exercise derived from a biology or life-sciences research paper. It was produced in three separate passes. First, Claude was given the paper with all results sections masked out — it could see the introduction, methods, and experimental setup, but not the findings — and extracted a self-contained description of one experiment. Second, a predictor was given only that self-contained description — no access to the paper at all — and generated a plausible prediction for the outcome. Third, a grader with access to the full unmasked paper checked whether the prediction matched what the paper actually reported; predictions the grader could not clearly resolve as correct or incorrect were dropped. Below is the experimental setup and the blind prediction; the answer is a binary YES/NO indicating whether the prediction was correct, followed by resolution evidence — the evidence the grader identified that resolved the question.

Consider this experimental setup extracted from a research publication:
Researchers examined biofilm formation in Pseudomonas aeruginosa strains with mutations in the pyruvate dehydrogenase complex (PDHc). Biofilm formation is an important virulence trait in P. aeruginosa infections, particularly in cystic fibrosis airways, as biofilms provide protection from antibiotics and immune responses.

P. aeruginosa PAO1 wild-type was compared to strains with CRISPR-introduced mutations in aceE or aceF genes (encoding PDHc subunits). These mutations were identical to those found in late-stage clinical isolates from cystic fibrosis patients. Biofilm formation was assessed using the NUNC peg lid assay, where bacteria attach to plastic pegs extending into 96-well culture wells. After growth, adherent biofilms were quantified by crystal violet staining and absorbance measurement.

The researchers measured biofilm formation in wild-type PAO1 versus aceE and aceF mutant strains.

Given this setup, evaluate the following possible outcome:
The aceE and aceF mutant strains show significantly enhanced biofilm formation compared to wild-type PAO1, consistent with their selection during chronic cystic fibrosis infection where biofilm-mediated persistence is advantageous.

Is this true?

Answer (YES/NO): NO